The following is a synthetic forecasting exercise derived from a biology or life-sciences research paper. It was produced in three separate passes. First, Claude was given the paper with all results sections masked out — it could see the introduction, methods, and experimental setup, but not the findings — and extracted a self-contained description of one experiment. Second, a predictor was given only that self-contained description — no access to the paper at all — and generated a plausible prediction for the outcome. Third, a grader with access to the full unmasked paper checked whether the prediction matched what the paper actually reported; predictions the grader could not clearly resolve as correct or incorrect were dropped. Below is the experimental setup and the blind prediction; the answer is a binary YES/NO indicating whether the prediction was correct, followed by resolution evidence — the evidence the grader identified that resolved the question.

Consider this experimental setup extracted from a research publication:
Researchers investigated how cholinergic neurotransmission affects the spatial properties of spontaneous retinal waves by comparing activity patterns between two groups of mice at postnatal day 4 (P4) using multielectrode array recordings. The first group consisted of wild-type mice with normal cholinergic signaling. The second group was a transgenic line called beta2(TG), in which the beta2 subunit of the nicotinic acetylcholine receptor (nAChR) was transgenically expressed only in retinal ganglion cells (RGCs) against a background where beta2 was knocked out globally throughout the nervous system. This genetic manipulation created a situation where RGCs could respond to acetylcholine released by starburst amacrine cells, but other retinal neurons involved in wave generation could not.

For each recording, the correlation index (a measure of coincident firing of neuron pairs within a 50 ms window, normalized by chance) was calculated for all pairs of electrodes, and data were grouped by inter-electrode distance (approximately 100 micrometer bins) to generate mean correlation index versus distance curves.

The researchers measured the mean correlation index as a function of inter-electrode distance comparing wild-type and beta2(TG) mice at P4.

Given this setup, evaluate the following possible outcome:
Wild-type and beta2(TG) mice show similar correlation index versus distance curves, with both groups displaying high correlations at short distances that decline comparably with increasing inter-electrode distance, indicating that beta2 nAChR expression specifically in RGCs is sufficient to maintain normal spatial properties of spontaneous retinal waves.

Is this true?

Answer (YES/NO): NO